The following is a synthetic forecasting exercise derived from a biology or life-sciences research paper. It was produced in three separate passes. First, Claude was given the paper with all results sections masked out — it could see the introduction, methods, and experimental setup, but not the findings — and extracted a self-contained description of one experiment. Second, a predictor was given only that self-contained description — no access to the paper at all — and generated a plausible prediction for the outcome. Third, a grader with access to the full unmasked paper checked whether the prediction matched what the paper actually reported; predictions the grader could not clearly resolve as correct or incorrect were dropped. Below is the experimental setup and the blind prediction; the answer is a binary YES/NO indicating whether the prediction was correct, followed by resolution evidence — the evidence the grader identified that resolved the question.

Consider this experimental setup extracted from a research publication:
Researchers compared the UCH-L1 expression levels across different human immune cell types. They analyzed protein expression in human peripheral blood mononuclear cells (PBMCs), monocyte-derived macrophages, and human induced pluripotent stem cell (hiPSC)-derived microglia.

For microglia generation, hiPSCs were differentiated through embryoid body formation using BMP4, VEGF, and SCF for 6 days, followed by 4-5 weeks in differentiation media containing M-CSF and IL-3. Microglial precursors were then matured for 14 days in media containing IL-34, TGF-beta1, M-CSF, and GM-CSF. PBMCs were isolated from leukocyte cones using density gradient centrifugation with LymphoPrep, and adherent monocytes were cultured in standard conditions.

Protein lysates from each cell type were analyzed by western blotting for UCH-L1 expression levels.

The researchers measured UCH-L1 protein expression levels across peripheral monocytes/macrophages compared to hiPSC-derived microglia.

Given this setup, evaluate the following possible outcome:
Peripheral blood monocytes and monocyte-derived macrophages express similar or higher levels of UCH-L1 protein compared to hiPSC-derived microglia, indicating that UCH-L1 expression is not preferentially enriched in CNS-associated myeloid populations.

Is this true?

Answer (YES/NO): NO